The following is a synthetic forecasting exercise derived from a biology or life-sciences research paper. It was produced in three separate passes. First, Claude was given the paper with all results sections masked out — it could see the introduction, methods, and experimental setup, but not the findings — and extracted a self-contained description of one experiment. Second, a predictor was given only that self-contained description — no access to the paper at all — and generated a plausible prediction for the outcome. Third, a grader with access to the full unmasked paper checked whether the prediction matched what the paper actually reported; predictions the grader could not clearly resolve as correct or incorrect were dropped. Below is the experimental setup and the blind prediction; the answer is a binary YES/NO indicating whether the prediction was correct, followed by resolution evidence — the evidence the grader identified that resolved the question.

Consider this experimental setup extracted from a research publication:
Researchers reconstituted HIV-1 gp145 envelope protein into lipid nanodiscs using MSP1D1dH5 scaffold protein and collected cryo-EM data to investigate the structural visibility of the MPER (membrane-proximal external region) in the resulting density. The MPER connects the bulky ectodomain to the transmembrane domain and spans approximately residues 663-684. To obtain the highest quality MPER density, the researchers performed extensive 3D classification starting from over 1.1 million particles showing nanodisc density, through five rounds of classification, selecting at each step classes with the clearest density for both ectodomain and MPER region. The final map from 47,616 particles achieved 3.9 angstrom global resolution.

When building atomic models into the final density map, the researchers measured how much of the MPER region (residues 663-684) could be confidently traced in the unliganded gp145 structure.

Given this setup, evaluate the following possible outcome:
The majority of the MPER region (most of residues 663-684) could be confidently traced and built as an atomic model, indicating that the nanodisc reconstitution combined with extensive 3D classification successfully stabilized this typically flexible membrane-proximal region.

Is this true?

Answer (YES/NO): NO